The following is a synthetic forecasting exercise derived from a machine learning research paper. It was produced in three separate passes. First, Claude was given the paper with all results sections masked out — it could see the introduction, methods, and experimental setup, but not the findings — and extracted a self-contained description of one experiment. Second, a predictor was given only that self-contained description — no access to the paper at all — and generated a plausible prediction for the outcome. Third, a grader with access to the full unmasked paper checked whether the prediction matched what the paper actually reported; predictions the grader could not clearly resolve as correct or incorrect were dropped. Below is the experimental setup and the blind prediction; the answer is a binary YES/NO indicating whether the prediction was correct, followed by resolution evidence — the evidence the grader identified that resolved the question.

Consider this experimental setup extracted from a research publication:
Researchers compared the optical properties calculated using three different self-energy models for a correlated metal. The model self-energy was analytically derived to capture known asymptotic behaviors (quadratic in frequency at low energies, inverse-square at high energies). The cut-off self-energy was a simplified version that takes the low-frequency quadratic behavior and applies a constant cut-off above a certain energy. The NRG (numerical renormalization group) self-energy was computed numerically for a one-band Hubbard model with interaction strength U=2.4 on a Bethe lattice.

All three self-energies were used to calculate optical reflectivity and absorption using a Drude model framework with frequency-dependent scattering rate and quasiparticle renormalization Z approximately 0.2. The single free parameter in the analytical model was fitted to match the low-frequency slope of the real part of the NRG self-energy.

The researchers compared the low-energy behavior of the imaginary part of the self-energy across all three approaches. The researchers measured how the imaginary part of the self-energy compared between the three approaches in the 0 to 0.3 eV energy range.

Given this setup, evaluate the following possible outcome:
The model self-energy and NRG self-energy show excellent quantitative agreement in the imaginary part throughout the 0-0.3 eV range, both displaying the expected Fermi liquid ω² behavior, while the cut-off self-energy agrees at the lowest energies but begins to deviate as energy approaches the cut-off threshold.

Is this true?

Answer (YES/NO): NO